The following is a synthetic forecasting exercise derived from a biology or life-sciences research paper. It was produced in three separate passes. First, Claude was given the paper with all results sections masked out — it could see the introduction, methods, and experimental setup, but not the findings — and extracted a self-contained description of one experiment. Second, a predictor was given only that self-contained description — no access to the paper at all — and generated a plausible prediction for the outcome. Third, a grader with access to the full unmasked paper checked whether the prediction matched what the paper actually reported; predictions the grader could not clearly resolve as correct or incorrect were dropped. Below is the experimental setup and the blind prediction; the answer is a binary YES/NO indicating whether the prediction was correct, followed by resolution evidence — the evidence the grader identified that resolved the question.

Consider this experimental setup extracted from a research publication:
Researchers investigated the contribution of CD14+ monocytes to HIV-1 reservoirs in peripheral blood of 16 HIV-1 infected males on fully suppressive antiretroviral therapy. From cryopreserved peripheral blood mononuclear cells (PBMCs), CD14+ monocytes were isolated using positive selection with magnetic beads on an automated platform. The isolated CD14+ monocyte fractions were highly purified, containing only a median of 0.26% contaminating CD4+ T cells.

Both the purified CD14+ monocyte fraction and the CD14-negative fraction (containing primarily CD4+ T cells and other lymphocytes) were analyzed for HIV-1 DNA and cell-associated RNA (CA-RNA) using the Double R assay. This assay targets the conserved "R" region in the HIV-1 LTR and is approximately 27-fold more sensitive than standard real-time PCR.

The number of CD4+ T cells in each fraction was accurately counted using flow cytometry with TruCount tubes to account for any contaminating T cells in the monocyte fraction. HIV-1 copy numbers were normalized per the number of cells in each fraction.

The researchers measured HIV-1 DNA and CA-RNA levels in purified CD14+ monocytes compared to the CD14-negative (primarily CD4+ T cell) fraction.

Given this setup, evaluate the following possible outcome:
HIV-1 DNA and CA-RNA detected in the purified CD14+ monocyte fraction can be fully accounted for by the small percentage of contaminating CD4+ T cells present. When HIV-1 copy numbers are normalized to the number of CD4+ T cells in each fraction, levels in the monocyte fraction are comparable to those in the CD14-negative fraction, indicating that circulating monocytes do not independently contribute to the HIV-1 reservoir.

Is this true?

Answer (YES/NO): NO